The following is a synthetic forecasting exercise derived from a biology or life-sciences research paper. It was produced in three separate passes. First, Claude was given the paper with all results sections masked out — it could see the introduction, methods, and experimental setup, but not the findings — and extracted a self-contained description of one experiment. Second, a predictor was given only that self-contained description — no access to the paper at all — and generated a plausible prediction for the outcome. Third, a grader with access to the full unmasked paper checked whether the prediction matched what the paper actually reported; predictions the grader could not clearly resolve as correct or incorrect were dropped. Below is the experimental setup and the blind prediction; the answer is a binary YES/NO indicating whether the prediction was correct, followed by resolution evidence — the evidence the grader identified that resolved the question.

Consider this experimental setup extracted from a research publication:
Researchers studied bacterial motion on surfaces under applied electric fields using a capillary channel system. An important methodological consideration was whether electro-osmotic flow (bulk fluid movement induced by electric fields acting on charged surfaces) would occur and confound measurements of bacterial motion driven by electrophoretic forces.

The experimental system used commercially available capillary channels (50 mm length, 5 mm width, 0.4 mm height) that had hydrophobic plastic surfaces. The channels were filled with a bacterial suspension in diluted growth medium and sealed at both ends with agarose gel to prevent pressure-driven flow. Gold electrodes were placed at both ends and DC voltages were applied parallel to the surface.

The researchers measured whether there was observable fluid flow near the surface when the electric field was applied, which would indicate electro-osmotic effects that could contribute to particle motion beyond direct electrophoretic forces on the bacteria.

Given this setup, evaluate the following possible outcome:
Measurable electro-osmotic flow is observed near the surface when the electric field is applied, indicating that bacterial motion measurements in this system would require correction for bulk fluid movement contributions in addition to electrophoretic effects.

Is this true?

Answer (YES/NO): NO